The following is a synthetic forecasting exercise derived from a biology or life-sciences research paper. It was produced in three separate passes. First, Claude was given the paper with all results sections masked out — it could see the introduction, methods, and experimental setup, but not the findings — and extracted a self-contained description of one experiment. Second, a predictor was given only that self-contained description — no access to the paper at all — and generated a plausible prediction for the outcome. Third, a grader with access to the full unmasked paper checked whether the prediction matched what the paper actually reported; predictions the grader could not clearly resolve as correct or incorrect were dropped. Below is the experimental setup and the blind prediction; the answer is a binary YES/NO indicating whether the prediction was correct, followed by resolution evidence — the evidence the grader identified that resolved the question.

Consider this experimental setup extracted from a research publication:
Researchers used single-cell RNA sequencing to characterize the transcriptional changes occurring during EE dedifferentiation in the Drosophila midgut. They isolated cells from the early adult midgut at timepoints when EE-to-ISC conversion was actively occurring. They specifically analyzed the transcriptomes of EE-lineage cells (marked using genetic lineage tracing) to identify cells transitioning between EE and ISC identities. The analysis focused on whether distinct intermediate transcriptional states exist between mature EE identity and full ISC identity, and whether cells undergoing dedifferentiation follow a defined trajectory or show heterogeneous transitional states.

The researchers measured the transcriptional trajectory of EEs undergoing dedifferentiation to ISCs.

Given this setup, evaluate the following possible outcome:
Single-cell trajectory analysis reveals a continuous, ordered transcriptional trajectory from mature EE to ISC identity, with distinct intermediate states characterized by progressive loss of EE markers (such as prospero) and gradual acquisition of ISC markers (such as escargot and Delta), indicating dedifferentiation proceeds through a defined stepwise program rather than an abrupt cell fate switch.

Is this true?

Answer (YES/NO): YES